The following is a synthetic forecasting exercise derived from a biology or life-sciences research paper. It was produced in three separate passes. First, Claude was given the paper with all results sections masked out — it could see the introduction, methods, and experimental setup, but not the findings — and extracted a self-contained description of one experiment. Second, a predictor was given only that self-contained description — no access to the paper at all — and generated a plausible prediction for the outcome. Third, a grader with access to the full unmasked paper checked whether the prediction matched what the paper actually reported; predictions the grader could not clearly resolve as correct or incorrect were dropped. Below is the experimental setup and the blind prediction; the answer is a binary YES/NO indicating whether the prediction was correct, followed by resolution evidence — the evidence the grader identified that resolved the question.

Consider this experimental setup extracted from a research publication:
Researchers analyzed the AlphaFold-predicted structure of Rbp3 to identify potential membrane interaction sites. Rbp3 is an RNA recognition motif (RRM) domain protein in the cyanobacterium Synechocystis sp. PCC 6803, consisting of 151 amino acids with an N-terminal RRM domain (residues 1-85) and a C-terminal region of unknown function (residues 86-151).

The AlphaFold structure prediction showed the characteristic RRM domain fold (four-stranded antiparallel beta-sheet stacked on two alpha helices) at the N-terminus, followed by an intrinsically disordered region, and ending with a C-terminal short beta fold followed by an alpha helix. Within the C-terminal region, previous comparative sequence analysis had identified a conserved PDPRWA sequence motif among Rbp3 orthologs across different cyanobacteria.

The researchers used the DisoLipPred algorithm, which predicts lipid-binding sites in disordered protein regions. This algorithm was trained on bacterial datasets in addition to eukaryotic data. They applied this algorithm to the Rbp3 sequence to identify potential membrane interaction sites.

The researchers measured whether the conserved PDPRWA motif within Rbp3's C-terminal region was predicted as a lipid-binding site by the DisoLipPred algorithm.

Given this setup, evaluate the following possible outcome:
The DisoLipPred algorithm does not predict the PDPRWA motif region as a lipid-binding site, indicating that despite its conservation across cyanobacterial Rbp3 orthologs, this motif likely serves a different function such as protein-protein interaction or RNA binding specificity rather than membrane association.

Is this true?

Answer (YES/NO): NO